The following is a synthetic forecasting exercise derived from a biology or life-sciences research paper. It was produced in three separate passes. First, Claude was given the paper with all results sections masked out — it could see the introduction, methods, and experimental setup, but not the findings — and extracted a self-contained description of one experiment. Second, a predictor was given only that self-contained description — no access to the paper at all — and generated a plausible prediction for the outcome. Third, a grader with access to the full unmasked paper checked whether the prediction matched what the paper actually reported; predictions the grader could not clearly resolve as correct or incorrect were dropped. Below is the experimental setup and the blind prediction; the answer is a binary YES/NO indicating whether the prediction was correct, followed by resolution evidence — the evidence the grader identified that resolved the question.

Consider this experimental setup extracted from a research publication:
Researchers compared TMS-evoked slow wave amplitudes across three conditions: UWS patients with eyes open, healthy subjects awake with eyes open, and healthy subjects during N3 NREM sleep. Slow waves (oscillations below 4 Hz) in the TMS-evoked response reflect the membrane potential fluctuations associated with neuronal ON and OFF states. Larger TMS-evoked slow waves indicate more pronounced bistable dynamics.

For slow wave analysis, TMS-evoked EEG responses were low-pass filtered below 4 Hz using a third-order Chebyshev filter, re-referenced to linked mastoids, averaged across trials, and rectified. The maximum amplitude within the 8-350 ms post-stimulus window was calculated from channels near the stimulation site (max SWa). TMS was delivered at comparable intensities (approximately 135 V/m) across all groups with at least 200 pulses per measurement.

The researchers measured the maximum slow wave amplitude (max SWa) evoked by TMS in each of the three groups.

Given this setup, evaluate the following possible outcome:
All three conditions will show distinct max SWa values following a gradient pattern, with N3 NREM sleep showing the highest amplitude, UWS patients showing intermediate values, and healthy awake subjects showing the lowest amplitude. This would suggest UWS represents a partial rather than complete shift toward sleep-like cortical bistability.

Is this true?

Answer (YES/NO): NO